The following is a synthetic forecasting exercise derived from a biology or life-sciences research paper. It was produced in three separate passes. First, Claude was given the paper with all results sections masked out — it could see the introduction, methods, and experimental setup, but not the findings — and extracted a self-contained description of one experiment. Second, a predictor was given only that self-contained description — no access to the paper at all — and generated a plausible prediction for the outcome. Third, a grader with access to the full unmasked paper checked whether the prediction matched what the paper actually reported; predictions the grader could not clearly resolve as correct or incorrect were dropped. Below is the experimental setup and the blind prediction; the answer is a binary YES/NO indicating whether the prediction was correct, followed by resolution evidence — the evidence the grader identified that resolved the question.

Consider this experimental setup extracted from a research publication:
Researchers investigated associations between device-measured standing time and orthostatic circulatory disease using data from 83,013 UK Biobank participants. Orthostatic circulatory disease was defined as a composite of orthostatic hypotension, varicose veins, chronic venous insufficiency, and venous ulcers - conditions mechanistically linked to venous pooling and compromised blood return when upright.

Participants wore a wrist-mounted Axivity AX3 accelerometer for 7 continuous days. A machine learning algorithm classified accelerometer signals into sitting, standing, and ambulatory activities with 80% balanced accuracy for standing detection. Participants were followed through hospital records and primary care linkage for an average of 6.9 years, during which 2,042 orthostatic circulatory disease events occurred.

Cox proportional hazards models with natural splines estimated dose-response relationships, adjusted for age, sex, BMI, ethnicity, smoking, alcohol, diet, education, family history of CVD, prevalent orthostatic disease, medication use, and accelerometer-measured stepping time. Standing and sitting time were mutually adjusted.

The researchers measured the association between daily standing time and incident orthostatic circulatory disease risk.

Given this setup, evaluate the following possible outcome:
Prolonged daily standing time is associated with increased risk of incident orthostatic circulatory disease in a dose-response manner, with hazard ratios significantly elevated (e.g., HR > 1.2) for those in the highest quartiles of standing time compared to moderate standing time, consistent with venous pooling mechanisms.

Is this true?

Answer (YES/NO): YES